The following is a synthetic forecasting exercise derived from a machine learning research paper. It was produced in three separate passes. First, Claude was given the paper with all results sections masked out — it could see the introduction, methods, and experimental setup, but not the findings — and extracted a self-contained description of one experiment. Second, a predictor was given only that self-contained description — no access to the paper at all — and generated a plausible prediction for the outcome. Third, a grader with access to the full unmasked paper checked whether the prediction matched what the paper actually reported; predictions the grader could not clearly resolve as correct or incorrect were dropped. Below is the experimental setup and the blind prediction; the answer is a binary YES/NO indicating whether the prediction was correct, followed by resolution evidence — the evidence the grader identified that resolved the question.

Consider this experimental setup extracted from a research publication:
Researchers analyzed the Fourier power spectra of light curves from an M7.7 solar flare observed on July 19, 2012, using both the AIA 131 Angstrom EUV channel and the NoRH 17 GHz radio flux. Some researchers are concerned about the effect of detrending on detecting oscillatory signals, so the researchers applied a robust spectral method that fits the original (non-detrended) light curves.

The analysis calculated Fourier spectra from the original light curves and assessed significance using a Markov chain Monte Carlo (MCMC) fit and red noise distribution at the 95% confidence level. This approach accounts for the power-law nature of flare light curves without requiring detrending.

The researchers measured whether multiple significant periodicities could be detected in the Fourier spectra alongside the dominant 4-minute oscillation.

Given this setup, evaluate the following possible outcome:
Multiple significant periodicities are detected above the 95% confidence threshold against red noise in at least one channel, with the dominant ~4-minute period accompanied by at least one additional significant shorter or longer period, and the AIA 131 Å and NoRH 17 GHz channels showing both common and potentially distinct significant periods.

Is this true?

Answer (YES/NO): YES